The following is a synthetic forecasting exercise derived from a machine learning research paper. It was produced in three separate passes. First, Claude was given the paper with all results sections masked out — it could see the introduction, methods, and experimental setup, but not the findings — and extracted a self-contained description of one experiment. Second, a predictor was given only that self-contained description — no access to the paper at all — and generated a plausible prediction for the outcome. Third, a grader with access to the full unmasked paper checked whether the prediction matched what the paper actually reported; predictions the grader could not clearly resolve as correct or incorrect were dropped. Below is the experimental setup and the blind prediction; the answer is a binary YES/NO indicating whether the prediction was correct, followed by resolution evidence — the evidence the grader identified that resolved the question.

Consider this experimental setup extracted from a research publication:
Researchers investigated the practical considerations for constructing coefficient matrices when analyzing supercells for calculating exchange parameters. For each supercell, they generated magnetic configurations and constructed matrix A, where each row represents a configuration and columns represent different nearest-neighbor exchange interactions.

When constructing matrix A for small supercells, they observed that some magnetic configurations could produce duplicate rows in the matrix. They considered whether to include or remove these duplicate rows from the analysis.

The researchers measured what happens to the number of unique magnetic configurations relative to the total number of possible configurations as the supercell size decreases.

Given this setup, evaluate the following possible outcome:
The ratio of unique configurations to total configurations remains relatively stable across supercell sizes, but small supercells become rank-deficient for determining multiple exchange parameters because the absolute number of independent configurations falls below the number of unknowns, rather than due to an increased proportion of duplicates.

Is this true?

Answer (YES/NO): NO